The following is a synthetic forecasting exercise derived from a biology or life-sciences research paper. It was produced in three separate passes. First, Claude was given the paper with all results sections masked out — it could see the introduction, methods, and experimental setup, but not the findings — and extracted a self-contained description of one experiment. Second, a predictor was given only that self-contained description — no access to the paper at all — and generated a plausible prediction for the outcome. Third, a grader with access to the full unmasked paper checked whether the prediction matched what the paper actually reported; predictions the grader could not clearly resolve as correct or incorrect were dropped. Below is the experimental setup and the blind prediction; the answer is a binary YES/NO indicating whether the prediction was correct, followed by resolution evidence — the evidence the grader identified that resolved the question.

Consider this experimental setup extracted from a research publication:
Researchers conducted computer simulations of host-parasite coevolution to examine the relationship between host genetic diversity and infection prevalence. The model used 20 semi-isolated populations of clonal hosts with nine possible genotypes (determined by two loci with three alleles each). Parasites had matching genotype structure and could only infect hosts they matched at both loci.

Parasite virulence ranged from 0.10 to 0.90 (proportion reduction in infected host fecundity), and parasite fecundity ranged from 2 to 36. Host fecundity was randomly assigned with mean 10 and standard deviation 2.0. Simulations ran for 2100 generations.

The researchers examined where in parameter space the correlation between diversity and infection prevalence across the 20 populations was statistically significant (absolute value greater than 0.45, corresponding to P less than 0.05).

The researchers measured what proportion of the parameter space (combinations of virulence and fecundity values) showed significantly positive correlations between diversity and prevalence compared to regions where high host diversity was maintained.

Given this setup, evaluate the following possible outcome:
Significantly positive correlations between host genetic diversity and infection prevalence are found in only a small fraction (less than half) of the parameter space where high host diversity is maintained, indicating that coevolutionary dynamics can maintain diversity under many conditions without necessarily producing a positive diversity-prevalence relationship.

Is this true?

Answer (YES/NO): YES